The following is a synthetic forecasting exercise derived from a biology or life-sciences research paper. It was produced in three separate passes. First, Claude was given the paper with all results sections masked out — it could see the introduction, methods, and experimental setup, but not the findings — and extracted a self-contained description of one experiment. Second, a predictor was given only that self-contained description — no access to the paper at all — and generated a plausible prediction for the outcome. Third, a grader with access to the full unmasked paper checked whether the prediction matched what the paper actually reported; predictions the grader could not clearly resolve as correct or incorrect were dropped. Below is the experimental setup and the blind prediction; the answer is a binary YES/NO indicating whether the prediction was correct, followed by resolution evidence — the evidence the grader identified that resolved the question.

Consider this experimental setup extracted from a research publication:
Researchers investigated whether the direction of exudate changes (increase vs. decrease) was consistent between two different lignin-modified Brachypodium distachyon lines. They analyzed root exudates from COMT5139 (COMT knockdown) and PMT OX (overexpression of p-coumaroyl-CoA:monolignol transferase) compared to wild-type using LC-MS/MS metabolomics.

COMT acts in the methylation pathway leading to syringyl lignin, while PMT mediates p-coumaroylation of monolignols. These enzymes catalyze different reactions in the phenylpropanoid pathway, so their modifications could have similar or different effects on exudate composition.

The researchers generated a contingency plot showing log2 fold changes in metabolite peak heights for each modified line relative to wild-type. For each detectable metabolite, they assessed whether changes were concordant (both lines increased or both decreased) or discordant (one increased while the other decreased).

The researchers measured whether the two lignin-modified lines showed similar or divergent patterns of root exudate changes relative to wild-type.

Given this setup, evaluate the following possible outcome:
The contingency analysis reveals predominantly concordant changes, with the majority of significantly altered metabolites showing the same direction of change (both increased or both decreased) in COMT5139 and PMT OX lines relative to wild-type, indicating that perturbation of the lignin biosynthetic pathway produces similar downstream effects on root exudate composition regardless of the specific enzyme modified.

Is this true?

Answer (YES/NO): NO